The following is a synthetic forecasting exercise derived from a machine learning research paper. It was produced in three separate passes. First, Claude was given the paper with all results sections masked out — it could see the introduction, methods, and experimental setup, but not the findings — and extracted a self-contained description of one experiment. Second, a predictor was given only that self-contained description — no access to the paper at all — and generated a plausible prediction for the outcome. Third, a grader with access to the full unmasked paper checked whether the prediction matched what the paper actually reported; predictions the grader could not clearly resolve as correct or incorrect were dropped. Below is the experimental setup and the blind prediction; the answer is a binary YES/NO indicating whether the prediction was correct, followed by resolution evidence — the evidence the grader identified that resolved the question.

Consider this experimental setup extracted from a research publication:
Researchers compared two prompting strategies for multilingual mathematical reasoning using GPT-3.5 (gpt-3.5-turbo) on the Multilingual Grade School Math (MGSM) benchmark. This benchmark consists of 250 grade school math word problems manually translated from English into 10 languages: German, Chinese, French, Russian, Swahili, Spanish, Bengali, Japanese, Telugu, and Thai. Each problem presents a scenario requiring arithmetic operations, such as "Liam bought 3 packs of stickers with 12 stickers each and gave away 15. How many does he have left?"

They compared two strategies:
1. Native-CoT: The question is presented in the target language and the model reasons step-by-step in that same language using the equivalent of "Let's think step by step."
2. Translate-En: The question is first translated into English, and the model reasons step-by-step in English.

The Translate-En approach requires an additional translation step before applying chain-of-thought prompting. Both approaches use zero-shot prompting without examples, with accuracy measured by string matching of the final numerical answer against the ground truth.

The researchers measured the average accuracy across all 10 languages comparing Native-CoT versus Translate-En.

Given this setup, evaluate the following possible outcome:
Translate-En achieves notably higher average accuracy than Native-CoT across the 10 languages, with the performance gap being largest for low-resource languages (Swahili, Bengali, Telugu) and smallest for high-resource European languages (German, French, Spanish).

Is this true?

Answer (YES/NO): NO